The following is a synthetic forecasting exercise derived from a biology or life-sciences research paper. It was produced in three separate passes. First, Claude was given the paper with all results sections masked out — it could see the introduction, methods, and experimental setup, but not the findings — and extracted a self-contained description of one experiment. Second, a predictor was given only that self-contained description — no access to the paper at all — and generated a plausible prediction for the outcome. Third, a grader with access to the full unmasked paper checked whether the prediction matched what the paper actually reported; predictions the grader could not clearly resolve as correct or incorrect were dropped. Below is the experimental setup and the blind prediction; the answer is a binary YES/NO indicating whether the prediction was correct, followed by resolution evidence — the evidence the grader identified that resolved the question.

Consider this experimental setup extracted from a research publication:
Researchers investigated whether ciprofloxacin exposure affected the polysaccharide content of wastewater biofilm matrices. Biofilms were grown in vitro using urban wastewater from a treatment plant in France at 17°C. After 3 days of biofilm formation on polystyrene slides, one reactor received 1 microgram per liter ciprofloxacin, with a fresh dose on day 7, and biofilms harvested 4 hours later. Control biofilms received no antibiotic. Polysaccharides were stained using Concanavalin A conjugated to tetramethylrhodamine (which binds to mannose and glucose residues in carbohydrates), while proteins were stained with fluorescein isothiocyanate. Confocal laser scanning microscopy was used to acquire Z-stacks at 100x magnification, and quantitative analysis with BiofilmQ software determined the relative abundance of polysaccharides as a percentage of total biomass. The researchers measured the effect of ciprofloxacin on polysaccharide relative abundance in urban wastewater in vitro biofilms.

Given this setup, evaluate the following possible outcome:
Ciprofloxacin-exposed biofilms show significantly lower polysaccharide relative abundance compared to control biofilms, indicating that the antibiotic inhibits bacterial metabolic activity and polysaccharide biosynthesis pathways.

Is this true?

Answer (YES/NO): YES